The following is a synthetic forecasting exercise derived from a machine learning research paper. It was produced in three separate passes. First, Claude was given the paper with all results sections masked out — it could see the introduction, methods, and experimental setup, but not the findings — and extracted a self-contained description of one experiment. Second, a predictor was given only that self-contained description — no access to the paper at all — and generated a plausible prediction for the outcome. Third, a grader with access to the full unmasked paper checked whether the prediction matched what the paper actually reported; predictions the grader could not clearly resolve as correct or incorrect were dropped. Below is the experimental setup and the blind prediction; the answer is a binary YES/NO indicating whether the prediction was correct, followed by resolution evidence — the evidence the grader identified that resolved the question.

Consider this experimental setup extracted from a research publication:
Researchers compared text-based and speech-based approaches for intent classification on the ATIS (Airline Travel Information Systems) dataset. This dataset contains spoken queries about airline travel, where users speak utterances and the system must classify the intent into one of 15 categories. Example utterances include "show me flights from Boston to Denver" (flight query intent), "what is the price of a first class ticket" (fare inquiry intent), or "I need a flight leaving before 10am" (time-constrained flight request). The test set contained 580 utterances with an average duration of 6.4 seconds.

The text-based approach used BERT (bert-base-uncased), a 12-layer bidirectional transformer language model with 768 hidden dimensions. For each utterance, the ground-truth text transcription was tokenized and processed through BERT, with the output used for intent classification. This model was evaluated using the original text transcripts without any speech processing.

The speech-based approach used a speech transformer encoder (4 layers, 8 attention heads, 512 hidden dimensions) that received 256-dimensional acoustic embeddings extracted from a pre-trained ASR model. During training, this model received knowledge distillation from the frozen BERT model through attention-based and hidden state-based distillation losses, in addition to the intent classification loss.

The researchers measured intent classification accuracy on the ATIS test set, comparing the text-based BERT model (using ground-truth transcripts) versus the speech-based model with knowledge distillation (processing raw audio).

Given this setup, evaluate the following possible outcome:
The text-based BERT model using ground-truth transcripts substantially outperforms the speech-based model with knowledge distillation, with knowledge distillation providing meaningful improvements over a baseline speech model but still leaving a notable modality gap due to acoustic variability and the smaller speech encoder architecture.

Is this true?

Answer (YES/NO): YES